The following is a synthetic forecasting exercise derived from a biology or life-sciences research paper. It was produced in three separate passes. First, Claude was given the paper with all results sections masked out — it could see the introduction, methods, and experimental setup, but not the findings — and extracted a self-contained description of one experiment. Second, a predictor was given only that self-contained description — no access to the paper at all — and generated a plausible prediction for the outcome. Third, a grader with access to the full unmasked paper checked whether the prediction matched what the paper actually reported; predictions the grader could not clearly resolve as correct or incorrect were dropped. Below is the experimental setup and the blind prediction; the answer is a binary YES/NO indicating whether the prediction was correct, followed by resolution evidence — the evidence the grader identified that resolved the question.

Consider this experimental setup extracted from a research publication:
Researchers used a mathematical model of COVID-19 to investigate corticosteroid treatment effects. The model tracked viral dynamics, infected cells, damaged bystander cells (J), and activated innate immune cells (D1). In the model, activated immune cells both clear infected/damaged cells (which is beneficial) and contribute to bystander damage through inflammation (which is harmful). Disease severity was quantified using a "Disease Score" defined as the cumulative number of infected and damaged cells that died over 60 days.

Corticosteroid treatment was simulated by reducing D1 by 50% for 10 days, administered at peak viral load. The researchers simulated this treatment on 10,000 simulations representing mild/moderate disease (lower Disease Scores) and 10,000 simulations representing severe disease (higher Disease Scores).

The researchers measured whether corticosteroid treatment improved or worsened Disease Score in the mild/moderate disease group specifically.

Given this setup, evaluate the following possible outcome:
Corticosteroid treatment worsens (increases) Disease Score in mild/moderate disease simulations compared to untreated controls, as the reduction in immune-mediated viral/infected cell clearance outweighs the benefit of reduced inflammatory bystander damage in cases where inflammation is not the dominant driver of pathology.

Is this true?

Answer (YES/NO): NO